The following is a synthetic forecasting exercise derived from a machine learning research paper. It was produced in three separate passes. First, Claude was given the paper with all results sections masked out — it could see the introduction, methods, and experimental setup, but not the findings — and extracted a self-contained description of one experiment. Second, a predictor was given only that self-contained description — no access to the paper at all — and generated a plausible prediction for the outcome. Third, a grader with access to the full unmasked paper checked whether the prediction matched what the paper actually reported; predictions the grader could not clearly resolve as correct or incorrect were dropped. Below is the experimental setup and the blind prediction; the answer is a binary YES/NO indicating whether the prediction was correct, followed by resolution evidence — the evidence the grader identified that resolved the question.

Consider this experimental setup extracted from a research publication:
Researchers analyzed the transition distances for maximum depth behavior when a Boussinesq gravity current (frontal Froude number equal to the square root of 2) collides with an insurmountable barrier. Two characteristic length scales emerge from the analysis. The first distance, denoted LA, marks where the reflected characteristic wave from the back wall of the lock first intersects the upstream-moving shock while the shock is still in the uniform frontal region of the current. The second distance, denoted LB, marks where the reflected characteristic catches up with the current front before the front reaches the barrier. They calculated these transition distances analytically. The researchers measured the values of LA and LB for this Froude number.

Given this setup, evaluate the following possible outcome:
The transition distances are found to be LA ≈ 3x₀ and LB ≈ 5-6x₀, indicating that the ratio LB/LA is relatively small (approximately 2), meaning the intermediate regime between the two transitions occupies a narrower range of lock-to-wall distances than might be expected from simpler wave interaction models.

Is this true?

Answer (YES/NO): NO